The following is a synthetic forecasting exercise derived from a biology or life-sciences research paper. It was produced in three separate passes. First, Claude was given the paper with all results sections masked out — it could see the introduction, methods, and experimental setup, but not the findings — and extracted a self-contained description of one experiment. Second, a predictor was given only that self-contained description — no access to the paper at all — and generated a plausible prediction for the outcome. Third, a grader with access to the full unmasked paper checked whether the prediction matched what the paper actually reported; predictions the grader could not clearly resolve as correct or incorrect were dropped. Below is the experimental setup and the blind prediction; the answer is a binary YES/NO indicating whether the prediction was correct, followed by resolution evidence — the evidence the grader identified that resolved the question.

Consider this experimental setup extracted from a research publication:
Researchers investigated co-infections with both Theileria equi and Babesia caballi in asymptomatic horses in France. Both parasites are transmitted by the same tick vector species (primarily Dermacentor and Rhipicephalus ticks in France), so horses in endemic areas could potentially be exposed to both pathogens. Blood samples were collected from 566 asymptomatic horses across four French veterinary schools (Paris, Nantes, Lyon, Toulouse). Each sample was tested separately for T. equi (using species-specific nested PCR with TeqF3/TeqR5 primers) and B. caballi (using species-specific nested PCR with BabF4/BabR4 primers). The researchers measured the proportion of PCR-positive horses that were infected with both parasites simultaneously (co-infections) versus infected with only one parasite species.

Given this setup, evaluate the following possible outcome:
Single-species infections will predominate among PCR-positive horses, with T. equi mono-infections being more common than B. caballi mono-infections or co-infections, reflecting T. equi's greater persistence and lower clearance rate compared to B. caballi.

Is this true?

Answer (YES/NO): YES